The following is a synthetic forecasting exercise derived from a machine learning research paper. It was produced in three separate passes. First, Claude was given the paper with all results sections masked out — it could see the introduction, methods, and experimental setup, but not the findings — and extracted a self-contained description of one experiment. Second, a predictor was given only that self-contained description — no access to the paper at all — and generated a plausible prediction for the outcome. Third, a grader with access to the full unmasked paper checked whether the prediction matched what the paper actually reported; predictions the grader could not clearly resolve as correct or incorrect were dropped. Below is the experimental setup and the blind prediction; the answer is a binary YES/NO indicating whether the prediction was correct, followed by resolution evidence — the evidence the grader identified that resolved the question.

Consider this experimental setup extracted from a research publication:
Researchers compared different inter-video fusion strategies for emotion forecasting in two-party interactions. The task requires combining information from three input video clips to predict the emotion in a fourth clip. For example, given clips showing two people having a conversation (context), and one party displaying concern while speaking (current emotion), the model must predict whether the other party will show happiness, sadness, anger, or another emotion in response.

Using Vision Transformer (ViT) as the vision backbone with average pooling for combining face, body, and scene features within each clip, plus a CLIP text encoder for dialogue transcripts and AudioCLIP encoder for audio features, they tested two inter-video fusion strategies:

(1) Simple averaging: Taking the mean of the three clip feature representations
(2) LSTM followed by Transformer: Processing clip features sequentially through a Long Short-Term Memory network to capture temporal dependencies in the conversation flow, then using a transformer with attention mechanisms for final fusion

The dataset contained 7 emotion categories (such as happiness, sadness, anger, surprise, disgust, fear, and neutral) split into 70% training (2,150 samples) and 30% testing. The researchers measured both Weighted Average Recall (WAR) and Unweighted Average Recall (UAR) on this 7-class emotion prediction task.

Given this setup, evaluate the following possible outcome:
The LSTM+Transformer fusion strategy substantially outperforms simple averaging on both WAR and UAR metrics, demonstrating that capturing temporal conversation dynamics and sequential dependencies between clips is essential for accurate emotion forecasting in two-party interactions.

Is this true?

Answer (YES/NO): YES